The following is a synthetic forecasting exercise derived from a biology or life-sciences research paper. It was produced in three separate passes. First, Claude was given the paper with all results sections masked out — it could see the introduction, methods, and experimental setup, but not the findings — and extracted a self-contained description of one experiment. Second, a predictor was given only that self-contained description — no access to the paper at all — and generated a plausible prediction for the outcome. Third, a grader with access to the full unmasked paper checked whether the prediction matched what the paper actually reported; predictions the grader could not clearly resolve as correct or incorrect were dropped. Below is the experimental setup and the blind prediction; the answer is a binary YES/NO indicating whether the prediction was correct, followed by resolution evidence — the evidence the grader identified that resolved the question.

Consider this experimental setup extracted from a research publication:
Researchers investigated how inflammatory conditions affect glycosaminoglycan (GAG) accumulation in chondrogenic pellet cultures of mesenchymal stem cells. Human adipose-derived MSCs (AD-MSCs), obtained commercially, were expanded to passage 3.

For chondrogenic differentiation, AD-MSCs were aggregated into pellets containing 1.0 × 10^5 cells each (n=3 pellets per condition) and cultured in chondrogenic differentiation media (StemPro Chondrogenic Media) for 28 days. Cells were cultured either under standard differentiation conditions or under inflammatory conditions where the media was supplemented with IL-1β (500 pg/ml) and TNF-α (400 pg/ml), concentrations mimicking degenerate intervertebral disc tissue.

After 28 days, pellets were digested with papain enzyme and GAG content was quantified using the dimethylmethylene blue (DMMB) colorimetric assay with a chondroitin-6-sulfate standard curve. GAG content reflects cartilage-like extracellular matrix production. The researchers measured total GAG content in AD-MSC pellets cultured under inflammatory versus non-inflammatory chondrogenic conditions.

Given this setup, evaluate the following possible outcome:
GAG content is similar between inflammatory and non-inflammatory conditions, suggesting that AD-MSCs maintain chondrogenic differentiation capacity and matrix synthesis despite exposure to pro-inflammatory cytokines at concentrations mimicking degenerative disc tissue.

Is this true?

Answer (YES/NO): NO